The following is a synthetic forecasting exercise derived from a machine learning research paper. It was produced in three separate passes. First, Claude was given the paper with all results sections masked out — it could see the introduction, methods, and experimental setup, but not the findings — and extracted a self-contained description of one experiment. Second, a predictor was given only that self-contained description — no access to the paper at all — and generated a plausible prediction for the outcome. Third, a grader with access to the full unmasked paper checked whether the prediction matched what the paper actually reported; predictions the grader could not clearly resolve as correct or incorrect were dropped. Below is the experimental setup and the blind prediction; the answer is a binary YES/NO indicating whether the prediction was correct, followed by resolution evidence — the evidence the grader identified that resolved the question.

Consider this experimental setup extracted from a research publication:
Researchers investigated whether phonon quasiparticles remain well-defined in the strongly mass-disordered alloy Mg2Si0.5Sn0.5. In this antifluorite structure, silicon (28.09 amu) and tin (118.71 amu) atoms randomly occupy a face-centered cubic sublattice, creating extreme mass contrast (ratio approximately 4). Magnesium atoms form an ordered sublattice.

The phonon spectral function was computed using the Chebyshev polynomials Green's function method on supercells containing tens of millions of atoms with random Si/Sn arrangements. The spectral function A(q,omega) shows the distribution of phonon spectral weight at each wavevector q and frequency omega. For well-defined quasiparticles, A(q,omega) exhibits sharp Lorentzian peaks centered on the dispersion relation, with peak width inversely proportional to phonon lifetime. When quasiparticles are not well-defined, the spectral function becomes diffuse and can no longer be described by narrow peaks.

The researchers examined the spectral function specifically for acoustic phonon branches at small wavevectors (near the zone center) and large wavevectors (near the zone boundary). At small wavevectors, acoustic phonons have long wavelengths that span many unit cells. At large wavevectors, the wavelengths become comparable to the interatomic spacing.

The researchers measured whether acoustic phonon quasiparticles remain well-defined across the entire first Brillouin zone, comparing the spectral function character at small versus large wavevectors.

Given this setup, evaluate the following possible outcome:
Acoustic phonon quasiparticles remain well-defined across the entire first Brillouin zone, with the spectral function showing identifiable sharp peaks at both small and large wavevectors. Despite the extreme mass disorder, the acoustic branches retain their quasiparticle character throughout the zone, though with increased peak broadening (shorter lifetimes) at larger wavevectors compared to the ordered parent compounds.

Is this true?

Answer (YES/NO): NO